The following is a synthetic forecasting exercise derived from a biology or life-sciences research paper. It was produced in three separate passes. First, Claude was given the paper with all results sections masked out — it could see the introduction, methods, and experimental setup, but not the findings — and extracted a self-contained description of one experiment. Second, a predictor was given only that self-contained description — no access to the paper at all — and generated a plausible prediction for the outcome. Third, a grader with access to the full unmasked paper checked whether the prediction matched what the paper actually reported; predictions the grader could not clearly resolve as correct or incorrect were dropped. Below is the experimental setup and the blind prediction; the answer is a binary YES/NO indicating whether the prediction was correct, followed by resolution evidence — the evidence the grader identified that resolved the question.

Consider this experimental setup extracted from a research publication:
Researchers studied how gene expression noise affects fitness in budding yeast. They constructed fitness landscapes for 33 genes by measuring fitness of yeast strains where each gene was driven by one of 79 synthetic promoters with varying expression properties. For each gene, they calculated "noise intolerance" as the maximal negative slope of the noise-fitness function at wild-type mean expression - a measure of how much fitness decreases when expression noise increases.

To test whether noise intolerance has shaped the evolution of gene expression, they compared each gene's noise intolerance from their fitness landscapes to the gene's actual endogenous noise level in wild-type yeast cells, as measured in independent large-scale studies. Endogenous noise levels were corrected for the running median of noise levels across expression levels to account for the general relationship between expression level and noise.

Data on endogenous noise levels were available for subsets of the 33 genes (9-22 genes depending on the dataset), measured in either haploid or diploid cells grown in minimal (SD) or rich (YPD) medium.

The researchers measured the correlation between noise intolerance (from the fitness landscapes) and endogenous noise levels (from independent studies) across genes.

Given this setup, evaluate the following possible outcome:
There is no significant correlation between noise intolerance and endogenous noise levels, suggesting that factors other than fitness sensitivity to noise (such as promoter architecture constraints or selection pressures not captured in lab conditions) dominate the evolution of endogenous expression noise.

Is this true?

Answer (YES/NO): NO